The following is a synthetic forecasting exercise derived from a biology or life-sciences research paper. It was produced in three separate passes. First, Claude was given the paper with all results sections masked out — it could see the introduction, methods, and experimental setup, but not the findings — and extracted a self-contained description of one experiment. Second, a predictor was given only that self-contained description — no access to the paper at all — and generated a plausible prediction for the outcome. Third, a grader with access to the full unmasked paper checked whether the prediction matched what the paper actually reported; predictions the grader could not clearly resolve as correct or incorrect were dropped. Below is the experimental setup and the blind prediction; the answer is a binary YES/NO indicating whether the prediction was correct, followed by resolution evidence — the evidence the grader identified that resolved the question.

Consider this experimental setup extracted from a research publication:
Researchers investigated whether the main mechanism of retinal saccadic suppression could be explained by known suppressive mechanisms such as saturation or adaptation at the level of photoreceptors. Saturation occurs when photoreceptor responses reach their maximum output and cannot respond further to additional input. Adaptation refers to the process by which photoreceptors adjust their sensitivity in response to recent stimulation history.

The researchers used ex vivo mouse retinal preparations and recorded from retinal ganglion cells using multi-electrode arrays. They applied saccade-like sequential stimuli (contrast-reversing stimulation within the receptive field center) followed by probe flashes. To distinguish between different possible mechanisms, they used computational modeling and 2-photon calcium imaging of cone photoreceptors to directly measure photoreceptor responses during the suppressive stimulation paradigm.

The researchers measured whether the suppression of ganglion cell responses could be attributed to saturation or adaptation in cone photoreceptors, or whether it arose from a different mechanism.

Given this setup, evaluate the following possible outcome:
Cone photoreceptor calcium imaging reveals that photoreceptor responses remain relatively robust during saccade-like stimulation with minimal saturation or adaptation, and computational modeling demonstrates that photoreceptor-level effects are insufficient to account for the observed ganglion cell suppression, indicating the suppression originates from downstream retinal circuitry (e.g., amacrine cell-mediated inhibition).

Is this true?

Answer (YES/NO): NO